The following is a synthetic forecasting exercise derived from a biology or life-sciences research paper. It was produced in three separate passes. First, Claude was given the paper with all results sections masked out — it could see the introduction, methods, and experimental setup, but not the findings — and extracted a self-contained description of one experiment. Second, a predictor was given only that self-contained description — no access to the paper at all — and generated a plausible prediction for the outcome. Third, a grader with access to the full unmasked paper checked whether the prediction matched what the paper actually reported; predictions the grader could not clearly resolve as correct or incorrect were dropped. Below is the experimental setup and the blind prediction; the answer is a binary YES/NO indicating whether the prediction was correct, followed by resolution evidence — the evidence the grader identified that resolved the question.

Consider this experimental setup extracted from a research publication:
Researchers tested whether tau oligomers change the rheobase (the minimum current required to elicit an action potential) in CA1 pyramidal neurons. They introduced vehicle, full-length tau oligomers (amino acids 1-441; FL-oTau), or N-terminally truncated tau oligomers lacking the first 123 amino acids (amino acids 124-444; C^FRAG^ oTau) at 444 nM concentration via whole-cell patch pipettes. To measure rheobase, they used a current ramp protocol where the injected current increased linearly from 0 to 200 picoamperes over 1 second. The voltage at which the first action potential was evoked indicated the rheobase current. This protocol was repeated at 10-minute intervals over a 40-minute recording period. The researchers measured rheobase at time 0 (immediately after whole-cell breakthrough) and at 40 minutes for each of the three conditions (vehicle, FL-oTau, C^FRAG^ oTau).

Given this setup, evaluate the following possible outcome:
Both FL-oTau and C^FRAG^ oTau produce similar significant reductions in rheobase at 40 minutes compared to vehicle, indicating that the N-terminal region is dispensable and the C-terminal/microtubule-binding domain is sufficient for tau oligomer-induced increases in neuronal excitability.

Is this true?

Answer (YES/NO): YES